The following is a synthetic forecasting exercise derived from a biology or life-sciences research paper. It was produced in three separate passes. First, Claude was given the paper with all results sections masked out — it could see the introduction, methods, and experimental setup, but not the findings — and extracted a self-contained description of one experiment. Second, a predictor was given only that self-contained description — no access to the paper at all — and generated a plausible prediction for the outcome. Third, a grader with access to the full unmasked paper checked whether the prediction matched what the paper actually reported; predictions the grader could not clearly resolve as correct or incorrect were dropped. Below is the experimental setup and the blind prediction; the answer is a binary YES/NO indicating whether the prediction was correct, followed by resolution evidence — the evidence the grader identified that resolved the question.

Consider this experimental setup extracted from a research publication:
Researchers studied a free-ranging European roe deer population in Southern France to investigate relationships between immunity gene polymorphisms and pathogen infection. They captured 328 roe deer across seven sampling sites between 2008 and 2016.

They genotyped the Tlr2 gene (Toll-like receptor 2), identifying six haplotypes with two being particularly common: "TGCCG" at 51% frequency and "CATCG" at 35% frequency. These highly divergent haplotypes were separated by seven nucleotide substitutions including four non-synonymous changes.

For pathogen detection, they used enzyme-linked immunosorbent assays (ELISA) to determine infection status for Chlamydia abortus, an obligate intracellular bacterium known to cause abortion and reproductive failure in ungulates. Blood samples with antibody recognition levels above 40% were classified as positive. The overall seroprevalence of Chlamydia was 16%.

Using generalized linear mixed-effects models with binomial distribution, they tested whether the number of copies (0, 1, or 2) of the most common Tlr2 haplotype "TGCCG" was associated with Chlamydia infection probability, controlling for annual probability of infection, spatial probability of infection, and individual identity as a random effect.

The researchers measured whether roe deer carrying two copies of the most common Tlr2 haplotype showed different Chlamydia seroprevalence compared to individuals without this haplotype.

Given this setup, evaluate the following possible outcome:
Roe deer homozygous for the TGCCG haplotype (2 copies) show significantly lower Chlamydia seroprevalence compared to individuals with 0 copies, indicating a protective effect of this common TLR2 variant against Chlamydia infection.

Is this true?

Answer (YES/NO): NO